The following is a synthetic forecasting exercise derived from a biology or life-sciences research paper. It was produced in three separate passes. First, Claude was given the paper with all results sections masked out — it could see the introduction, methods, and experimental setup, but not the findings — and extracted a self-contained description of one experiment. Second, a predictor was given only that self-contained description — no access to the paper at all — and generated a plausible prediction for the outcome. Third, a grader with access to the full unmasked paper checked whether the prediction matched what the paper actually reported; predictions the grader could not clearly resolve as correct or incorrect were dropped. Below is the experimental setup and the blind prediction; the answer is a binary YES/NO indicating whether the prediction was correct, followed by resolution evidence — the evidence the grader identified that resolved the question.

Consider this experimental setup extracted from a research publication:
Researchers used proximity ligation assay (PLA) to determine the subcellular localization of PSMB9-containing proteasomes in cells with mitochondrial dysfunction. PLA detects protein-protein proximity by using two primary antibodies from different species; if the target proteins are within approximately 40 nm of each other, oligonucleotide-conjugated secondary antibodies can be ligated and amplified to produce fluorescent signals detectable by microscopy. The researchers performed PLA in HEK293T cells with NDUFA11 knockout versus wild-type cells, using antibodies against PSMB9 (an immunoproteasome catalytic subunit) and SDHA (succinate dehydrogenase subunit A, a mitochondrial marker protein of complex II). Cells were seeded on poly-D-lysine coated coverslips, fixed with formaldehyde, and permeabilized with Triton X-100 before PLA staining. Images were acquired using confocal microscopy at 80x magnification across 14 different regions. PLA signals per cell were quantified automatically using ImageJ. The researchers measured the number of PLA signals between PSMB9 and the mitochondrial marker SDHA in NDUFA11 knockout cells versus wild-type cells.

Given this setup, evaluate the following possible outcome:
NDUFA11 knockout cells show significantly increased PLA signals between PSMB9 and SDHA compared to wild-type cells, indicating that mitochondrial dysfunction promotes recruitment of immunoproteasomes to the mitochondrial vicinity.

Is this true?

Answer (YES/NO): YES